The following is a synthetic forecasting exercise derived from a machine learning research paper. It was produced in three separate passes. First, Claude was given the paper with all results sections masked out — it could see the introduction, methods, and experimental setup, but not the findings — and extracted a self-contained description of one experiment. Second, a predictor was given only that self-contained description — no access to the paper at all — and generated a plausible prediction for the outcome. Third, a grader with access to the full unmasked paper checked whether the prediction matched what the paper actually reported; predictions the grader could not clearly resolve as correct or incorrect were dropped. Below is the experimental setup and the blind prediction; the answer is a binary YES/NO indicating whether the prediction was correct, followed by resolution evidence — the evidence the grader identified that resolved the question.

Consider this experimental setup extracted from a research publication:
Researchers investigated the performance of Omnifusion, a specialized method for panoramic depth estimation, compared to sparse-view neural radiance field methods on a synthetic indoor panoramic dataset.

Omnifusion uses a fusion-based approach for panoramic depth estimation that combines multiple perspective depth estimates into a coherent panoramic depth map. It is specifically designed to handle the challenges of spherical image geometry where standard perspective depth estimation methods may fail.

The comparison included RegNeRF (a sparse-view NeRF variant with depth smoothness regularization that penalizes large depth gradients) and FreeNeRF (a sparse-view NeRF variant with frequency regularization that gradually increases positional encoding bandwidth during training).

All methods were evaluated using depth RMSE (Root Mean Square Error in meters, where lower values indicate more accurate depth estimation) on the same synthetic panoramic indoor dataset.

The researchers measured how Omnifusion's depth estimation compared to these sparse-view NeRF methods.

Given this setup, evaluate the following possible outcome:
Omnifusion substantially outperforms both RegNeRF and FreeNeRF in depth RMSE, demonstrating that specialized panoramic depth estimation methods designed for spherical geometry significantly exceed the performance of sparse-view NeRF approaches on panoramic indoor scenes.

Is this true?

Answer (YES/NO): NO